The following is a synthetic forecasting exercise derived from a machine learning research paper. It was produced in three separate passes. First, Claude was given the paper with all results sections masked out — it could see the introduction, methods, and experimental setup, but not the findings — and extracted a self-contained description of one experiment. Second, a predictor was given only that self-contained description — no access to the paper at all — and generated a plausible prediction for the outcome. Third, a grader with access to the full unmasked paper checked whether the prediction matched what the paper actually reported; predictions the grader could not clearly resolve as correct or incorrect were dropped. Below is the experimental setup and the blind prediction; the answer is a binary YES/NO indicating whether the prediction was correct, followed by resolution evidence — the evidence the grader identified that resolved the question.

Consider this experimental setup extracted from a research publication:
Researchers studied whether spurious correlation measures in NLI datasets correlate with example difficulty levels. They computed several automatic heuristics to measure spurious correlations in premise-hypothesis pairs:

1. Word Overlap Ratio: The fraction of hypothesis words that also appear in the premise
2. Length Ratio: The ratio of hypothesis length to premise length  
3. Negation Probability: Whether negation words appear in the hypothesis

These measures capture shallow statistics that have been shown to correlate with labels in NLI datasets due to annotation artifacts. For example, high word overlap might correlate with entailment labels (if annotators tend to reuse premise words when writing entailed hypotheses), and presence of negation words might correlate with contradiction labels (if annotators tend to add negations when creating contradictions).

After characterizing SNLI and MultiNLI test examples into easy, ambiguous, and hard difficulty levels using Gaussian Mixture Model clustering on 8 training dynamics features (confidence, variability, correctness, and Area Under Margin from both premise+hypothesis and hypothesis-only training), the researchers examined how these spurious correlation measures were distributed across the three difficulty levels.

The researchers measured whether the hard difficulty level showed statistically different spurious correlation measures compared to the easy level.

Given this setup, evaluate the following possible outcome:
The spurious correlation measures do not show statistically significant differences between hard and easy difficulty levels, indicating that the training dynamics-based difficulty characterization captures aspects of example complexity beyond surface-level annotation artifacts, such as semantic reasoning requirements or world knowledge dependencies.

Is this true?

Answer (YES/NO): NO